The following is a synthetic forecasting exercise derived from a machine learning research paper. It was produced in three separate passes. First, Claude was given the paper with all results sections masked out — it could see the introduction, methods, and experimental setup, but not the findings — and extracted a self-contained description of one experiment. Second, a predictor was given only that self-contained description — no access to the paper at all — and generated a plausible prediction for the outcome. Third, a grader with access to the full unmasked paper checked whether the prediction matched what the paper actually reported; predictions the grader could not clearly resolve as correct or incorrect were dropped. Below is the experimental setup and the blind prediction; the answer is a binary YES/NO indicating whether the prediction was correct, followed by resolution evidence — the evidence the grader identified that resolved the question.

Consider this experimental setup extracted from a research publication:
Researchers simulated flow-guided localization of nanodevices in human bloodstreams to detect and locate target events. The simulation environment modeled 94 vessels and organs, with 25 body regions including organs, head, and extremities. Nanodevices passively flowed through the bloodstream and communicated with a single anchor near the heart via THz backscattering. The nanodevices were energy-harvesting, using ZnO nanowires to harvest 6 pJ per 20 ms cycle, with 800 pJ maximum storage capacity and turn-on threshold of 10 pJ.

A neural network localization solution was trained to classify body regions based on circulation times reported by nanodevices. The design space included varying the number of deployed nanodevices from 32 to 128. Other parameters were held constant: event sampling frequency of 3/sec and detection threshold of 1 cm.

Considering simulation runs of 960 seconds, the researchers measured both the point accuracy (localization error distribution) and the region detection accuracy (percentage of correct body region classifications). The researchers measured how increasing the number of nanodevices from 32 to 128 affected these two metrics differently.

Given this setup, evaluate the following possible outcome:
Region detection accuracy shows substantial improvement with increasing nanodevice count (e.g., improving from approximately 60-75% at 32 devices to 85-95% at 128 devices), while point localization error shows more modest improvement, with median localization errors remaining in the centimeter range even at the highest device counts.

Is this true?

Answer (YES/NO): NO